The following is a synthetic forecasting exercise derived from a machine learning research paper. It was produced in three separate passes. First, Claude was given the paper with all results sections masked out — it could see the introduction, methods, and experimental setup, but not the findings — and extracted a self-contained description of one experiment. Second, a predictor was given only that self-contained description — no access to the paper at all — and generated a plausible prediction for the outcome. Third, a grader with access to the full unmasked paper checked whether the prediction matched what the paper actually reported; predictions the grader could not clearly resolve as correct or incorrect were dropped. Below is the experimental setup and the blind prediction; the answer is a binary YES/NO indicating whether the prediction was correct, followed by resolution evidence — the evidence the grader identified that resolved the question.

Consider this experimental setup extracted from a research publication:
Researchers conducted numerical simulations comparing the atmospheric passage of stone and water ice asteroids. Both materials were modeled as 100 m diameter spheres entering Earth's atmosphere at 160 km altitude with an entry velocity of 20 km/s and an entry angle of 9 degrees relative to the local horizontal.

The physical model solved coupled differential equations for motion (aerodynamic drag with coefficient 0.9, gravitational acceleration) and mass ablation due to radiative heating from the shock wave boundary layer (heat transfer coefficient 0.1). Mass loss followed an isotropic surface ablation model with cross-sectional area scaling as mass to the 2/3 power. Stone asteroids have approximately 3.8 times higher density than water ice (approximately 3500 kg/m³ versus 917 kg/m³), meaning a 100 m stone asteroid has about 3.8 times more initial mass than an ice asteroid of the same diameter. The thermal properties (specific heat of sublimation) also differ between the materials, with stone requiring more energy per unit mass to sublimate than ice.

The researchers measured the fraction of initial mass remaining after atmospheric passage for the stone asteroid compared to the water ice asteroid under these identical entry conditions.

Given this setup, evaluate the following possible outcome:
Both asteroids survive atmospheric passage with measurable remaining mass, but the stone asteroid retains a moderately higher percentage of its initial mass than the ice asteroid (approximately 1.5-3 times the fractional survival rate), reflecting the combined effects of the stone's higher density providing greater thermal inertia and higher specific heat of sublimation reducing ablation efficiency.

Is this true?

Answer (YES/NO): NO